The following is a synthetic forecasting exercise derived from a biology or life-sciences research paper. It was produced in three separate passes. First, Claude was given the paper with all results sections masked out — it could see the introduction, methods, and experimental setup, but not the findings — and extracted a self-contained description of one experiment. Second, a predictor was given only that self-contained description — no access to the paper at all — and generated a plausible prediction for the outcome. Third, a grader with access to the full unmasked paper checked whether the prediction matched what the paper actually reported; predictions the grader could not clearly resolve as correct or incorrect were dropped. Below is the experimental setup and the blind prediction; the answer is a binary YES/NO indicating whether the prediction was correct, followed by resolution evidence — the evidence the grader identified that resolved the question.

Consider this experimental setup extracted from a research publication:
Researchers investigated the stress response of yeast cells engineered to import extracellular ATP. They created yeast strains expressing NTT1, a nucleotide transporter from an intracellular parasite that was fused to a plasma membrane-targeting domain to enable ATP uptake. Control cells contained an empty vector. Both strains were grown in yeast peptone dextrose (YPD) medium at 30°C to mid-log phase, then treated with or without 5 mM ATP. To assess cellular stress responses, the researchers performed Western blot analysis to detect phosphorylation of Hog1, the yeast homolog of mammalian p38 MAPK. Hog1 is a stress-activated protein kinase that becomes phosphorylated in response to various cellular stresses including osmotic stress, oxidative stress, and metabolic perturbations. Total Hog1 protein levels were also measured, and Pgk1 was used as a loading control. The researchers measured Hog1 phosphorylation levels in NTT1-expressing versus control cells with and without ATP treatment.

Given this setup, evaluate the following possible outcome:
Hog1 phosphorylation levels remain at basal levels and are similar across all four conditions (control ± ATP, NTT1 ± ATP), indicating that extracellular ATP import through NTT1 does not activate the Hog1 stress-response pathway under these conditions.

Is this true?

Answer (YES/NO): NO